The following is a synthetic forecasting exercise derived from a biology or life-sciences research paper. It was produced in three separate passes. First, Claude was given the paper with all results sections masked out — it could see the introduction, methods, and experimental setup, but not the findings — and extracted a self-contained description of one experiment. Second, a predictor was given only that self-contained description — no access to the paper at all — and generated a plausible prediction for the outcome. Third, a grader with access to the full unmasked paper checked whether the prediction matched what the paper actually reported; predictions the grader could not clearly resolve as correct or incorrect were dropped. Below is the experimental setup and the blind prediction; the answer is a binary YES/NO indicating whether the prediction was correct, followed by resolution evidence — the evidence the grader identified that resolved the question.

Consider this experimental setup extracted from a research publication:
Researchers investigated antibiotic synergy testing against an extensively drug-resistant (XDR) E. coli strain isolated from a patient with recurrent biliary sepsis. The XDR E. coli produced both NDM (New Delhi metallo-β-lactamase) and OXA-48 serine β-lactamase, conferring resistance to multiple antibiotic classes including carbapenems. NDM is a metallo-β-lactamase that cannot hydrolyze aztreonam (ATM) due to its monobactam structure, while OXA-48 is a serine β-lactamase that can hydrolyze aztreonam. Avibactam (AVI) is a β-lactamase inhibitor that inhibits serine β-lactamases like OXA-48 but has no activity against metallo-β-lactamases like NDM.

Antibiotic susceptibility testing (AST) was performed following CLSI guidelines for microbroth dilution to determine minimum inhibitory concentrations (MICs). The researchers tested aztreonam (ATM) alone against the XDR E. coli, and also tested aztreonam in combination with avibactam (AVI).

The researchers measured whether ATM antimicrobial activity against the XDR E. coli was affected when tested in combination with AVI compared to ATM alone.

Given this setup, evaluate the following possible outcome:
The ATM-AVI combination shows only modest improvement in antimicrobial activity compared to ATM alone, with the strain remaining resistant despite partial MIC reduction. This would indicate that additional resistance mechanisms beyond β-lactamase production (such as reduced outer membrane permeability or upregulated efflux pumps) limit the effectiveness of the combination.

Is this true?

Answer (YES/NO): NO